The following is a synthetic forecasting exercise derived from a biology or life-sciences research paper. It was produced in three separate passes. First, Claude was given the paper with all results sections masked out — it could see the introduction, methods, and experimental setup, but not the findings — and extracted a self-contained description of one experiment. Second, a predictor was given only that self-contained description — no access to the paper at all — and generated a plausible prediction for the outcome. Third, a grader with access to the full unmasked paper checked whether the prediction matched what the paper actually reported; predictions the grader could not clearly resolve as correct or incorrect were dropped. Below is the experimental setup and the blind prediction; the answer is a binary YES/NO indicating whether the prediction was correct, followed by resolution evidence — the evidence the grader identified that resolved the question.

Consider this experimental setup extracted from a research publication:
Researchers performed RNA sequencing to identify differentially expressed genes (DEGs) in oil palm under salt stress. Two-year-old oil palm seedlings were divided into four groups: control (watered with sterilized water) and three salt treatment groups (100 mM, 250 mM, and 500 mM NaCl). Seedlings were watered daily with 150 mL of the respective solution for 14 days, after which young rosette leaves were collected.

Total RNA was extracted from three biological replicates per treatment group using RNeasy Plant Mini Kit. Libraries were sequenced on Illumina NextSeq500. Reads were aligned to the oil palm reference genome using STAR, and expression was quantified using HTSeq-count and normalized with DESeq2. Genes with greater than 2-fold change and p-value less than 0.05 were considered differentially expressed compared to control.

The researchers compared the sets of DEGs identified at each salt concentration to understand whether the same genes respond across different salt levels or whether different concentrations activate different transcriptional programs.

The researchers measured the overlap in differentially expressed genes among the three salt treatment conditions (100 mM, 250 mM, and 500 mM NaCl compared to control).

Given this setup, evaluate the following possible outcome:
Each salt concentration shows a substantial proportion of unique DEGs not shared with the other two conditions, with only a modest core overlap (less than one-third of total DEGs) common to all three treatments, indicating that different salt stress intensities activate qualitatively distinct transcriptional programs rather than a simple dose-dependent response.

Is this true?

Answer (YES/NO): NO